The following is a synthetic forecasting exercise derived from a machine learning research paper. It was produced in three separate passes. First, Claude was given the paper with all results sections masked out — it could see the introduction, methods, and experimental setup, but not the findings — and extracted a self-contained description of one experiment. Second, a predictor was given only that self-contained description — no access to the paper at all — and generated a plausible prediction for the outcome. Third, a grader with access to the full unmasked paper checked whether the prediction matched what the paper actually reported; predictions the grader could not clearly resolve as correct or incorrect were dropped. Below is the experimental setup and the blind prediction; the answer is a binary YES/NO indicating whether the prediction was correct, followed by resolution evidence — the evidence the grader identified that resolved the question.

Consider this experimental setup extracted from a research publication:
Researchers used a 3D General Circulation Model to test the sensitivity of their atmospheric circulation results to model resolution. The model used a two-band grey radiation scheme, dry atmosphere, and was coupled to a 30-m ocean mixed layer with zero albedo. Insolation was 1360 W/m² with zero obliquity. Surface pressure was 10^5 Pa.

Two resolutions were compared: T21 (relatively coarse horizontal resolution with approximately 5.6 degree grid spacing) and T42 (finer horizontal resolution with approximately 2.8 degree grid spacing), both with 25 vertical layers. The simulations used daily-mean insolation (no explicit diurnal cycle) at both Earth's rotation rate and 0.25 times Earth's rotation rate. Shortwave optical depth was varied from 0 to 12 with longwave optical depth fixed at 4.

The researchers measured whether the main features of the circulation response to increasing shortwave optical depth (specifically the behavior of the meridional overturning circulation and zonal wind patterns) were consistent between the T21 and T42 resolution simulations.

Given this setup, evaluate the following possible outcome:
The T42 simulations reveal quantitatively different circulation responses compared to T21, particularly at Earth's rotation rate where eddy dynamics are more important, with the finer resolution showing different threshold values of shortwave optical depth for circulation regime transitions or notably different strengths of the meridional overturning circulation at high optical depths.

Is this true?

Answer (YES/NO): NO